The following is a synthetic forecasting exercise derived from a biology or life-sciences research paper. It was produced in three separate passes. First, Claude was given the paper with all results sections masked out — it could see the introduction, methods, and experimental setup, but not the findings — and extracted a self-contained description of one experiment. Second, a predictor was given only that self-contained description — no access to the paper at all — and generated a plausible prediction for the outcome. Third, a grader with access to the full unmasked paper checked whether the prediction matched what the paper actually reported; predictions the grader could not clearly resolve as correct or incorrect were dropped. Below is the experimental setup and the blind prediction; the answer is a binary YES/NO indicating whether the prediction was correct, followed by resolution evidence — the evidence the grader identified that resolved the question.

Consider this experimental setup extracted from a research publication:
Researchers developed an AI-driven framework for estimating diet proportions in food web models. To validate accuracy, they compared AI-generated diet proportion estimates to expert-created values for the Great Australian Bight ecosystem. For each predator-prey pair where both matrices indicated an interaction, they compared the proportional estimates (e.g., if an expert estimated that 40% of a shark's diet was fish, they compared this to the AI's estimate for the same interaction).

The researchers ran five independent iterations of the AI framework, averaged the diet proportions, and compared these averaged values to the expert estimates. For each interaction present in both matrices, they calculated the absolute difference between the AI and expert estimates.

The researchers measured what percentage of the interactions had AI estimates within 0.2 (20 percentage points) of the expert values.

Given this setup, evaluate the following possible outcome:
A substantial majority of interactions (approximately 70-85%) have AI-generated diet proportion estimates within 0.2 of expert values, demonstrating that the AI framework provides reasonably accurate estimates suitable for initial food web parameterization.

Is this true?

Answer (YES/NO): YES